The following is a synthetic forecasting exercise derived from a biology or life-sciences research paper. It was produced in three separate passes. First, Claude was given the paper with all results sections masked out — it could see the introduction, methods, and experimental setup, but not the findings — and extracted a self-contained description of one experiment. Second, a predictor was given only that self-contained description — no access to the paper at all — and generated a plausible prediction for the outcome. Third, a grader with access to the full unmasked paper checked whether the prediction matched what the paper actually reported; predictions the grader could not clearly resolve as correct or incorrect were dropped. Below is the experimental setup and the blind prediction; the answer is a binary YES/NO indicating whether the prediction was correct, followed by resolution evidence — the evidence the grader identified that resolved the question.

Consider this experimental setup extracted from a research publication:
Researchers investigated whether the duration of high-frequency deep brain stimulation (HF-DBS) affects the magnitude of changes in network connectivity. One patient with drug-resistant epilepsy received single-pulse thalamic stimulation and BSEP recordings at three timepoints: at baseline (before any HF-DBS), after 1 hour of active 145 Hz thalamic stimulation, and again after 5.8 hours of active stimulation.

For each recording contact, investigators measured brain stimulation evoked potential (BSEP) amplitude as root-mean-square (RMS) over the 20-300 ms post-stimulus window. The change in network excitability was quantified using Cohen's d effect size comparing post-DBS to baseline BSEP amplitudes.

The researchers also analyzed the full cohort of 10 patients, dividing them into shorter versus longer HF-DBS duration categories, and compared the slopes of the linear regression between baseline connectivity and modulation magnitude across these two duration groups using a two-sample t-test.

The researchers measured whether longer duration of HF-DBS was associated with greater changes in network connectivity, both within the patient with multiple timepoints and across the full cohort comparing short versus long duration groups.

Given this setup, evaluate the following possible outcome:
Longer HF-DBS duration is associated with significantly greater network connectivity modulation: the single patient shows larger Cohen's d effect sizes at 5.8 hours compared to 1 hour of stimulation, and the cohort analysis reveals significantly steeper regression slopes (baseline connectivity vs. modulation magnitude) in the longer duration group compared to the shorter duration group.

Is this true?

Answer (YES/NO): YES